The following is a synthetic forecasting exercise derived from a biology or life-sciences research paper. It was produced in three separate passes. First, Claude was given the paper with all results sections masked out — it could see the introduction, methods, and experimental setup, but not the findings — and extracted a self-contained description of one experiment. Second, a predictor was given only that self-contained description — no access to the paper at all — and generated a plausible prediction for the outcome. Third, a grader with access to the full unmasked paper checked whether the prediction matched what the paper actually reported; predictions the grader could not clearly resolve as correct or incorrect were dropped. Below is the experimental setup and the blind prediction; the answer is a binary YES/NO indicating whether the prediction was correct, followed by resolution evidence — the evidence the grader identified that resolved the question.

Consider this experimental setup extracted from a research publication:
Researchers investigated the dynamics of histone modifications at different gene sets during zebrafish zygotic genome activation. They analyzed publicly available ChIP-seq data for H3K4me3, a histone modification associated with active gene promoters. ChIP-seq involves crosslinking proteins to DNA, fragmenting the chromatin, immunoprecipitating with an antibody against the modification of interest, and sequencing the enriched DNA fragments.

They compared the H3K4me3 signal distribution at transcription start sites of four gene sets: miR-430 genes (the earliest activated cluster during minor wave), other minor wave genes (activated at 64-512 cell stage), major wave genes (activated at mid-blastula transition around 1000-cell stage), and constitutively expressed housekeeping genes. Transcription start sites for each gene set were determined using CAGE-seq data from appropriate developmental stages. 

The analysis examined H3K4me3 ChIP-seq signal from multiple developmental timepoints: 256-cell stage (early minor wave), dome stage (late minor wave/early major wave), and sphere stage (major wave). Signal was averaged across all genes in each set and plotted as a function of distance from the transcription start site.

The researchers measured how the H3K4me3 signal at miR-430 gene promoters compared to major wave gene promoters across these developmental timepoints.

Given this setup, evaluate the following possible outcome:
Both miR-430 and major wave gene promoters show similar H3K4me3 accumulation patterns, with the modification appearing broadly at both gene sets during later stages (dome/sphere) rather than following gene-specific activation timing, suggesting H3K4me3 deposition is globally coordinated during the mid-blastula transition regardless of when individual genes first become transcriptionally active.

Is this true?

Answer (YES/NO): NO